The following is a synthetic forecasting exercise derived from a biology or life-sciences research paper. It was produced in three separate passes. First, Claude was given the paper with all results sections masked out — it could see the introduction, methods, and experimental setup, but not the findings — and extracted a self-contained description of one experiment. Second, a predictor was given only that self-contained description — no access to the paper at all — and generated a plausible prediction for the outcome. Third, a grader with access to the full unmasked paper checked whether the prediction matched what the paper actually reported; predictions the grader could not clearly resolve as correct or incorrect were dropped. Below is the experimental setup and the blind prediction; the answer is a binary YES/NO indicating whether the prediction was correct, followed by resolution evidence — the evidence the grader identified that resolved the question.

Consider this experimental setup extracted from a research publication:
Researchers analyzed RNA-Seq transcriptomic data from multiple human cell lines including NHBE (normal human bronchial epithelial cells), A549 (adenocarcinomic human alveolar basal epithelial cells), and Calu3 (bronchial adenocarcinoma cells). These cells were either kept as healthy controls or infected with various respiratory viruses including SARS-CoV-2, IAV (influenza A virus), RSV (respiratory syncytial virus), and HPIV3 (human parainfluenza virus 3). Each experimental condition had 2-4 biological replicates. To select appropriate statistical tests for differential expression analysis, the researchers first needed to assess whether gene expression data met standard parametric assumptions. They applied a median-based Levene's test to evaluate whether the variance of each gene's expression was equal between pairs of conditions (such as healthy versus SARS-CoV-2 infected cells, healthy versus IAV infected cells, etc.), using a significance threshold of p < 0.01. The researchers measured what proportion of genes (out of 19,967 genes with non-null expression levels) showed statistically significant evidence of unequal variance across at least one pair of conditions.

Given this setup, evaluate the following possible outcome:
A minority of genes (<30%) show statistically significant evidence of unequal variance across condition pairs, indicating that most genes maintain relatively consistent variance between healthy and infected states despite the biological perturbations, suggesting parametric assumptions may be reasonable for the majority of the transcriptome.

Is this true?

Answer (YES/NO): NO